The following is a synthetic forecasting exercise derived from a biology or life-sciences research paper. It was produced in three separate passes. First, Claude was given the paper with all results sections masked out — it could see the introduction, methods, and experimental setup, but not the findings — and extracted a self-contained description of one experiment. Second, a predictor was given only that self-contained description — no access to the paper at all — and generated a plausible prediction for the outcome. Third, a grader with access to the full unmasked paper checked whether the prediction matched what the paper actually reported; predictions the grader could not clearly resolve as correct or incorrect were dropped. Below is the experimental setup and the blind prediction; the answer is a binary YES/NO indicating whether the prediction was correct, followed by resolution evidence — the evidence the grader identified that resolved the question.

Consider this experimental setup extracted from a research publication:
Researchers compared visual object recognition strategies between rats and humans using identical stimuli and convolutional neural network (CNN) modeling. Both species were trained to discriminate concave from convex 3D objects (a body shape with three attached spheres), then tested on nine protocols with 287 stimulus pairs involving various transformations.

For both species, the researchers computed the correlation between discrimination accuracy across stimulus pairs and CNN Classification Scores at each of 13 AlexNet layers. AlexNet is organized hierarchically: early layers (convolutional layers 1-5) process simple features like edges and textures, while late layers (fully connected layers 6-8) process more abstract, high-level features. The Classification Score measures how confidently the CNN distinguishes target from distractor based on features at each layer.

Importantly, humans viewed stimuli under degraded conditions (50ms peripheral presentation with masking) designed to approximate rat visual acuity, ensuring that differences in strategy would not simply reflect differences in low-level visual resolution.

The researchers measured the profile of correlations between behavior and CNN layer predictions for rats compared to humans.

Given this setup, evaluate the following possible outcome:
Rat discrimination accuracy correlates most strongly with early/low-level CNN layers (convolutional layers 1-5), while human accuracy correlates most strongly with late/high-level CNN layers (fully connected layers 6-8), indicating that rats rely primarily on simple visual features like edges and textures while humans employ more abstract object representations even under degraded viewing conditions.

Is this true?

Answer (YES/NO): NO